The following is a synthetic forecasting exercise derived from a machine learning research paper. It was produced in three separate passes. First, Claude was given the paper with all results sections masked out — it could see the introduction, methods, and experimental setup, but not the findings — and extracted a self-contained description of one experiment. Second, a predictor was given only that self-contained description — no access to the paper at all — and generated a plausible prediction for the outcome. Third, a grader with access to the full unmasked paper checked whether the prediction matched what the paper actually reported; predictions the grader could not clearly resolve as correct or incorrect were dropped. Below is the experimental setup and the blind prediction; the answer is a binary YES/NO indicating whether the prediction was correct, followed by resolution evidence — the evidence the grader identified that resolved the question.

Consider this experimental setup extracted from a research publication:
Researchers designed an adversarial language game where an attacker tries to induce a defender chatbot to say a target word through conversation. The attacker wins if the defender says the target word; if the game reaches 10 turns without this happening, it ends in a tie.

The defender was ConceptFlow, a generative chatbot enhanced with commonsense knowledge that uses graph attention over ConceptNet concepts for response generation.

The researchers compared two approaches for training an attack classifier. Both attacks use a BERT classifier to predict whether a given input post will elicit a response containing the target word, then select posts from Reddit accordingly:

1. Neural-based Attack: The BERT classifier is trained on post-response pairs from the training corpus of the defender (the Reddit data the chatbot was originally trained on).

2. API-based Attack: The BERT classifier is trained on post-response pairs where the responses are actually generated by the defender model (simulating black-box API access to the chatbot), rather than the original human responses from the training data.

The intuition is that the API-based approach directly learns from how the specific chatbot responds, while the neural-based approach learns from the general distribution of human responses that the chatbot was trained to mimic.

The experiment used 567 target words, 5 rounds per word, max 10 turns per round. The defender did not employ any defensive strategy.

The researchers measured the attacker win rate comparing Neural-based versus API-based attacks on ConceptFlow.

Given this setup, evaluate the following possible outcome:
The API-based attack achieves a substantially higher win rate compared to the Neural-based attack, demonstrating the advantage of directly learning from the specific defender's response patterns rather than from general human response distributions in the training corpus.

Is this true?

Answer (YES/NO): YES